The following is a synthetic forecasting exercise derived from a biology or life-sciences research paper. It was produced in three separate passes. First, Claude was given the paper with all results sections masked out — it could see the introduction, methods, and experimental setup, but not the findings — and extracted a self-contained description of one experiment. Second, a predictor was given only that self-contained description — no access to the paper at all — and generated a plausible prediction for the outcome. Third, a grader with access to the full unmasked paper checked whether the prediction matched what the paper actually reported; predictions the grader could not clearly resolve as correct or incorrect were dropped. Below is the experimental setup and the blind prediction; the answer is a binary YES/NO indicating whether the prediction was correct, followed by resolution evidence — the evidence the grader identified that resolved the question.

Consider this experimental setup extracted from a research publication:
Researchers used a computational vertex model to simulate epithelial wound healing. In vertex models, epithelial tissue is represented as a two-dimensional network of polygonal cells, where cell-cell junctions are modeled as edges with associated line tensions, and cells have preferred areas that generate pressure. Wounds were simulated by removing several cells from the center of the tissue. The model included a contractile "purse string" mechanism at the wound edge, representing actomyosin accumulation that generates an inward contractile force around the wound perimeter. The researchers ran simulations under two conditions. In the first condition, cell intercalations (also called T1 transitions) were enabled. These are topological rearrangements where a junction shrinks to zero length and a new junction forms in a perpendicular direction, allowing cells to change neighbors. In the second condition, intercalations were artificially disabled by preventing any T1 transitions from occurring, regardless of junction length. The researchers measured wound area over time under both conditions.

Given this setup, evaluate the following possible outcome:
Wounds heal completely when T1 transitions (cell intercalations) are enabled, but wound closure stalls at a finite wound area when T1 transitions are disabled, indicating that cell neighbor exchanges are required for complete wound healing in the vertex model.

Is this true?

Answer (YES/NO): YES